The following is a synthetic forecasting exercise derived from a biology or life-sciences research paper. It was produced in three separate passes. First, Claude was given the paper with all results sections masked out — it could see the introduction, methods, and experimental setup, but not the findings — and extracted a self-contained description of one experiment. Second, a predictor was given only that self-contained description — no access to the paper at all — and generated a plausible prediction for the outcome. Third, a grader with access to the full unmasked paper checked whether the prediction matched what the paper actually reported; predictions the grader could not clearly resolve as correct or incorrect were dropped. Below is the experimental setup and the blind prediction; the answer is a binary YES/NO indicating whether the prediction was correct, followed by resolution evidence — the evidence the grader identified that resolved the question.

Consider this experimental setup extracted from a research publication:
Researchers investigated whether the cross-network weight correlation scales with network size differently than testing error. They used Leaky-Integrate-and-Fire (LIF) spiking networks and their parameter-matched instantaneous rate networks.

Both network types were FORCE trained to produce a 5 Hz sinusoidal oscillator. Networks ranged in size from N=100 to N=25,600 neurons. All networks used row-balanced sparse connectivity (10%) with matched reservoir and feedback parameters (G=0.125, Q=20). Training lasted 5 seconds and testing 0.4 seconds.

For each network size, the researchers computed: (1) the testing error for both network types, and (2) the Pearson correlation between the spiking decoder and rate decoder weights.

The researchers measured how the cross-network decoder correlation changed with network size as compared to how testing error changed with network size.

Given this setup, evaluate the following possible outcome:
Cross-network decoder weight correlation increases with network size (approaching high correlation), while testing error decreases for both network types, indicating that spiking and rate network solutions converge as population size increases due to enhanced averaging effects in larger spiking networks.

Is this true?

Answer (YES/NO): NO